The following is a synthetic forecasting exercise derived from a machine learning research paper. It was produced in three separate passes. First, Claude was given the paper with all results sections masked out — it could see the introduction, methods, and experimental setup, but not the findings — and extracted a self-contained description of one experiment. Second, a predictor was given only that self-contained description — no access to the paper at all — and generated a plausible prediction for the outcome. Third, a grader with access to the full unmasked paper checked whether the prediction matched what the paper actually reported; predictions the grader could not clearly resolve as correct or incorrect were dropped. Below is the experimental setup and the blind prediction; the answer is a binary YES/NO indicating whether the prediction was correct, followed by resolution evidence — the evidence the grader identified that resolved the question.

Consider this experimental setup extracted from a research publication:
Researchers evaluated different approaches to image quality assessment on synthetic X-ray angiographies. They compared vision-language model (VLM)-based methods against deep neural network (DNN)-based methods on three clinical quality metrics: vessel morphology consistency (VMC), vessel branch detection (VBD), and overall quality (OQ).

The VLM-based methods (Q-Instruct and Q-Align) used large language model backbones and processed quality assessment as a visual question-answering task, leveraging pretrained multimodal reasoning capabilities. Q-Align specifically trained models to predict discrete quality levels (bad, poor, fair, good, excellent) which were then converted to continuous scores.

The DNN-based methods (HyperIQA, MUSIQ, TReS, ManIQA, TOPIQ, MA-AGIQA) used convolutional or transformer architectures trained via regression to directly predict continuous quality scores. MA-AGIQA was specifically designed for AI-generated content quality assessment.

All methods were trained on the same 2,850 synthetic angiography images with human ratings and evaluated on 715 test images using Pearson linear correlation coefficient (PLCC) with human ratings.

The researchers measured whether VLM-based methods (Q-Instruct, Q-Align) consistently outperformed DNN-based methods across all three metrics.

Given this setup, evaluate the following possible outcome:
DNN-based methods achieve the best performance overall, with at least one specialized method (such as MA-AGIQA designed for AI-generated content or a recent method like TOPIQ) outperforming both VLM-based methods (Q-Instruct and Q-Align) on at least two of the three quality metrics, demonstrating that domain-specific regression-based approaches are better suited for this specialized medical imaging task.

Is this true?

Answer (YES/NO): YES